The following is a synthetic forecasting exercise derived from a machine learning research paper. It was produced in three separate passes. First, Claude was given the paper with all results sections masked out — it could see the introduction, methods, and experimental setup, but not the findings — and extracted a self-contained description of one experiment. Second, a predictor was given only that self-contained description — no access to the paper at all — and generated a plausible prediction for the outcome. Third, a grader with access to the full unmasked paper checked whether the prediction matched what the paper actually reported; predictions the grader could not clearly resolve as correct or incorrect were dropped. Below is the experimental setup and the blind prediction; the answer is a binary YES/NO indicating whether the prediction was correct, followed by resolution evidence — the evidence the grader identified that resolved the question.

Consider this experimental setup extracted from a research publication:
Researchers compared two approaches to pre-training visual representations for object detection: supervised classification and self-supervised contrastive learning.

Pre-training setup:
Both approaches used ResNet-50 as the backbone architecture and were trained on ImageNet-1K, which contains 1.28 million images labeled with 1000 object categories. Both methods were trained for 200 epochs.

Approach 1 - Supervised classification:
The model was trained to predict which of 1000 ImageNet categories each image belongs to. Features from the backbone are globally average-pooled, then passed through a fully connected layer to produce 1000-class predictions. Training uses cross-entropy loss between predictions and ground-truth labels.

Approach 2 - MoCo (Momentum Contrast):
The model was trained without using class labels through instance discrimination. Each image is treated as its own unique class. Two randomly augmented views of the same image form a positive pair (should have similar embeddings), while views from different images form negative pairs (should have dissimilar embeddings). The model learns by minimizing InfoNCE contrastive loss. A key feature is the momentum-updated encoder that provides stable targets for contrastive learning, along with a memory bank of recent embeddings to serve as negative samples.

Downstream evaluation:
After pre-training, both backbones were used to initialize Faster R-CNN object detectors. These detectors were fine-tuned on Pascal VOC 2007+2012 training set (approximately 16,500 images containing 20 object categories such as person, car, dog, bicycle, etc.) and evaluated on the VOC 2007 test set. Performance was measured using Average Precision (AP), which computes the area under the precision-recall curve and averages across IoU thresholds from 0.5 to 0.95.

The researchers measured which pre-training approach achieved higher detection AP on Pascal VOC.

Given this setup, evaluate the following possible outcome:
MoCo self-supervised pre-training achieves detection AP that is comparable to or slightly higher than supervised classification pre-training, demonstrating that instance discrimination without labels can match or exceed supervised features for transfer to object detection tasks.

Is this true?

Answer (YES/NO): YES